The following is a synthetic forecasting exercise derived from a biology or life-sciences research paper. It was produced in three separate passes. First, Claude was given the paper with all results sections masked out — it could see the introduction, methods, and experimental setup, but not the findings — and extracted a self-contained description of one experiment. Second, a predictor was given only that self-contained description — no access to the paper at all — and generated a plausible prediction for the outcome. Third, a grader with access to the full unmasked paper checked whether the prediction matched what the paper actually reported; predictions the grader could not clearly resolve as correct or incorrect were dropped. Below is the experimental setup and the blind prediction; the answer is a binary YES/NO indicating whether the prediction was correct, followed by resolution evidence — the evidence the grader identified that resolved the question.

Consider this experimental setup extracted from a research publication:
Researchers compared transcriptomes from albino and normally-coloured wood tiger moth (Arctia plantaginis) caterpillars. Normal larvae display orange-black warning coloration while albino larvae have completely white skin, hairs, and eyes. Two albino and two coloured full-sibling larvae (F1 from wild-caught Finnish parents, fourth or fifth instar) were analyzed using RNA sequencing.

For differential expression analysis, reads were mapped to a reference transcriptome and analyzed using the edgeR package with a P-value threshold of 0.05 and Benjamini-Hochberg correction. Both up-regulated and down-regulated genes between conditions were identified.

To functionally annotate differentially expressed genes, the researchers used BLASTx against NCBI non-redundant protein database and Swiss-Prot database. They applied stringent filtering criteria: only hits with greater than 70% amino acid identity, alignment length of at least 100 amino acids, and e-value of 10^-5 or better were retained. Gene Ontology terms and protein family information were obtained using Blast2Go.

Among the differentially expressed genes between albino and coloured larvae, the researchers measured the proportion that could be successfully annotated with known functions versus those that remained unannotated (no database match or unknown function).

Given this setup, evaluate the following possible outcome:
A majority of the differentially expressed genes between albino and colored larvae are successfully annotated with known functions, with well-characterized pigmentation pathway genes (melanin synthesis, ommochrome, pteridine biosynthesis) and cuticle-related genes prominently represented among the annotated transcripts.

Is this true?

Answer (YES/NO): NO